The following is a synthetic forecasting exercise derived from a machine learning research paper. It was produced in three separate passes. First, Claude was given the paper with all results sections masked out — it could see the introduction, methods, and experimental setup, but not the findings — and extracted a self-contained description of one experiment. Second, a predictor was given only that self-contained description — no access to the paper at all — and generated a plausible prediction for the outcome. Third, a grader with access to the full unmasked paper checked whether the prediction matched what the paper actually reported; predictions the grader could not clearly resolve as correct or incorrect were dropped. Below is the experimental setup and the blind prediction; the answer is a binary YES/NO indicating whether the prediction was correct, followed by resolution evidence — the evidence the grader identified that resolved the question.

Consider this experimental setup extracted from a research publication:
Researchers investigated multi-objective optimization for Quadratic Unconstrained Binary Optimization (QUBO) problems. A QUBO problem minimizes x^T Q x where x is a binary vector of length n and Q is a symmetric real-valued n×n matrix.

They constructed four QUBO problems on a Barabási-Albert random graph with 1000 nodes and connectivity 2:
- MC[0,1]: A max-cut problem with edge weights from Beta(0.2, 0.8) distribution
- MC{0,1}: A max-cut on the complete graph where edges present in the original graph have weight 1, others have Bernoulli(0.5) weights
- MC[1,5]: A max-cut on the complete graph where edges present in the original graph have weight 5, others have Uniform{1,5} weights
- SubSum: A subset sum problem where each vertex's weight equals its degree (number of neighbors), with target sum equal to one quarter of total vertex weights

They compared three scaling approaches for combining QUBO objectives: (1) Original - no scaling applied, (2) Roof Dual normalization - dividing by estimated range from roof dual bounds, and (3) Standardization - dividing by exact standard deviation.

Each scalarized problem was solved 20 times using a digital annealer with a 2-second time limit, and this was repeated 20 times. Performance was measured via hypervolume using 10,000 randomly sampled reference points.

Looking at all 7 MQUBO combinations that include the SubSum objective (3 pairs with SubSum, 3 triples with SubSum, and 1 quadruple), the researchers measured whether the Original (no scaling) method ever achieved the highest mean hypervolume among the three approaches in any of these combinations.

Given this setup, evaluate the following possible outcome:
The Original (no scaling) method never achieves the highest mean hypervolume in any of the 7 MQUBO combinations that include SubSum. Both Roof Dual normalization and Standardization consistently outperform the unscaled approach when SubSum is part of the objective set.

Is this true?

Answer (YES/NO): NO